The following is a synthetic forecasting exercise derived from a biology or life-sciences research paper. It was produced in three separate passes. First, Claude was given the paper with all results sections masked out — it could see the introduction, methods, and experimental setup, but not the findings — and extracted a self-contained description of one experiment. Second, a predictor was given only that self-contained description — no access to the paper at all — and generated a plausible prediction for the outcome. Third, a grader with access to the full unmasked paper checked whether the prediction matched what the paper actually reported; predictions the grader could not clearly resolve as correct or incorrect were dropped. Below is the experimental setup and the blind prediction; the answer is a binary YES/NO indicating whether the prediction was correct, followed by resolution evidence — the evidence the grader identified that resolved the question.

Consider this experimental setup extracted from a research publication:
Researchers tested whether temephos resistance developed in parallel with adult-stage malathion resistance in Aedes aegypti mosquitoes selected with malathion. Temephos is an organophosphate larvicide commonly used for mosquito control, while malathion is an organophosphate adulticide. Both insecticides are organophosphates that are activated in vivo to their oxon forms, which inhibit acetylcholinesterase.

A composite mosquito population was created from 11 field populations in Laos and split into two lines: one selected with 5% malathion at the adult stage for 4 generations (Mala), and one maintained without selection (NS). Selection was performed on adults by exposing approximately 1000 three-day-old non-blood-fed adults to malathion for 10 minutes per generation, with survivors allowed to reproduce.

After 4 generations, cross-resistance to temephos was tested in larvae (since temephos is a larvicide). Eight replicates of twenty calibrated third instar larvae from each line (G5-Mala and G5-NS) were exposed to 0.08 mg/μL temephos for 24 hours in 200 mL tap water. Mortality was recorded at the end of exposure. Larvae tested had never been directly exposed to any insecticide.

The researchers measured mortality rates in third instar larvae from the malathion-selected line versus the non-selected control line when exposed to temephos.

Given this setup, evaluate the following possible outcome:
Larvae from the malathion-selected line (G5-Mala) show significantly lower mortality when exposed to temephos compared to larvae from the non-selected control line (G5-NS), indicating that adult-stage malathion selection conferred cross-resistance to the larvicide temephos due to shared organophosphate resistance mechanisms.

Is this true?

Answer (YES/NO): YES